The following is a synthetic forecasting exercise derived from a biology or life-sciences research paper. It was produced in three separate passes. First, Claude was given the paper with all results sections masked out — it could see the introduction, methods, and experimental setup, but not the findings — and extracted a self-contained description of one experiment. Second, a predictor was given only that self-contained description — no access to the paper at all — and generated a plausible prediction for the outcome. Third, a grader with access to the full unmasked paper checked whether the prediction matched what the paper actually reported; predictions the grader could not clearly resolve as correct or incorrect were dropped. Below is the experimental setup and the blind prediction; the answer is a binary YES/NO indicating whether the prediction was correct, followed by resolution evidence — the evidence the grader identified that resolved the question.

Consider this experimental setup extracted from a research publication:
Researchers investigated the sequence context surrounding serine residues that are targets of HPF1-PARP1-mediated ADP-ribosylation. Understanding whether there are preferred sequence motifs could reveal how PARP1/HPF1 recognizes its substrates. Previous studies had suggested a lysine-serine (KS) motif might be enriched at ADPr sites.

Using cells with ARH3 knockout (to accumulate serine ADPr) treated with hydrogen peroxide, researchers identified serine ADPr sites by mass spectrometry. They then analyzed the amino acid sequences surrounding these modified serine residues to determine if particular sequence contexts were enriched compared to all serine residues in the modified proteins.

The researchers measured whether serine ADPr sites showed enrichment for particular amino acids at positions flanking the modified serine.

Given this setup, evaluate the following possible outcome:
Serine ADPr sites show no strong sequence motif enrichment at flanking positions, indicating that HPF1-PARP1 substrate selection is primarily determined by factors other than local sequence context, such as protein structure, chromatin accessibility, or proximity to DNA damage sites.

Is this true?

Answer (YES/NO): NO